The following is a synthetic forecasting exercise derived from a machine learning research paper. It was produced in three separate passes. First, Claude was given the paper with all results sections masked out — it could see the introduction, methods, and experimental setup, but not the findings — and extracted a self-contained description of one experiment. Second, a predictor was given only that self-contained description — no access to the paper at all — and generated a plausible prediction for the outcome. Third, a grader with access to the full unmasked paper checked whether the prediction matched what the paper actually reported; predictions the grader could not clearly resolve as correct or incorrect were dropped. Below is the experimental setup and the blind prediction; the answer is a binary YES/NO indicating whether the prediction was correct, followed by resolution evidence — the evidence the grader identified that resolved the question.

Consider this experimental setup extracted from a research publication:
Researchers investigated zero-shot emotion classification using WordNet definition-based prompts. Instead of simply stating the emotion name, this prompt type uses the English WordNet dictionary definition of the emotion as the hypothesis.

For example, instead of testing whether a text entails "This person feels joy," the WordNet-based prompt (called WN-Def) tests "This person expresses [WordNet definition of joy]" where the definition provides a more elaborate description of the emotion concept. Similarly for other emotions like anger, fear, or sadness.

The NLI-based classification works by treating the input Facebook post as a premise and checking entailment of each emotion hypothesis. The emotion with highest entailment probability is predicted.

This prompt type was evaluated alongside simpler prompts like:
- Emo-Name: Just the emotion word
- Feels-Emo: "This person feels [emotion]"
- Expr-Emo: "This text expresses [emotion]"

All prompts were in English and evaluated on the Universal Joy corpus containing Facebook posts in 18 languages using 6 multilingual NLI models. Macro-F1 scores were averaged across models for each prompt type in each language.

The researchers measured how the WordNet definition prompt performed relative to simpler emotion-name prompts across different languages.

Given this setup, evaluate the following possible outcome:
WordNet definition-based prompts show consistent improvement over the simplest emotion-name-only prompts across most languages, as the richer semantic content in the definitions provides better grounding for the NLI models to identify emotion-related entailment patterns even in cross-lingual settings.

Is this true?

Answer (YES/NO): NO